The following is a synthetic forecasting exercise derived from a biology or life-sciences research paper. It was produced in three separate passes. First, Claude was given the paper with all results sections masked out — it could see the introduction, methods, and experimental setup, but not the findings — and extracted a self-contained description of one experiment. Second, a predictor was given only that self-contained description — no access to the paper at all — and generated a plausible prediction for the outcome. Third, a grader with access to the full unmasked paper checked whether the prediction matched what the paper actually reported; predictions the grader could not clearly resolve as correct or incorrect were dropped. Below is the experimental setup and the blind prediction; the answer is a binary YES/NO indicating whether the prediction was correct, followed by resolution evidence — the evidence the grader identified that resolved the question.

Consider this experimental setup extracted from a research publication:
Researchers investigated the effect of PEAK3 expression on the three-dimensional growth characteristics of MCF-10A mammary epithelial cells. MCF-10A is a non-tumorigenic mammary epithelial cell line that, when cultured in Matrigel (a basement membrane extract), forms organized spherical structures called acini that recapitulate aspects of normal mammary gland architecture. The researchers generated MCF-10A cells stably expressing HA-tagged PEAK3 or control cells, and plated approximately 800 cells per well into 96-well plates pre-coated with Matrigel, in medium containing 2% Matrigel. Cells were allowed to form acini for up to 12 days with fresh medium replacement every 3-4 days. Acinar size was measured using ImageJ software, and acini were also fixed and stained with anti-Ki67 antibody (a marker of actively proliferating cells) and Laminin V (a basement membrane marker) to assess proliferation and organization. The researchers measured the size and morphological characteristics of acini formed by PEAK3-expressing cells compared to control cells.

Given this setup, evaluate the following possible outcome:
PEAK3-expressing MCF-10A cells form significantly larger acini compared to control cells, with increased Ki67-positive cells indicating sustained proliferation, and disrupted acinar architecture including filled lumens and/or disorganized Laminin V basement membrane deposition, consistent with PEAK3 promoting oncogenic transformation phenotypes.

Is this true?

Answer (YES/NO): YES